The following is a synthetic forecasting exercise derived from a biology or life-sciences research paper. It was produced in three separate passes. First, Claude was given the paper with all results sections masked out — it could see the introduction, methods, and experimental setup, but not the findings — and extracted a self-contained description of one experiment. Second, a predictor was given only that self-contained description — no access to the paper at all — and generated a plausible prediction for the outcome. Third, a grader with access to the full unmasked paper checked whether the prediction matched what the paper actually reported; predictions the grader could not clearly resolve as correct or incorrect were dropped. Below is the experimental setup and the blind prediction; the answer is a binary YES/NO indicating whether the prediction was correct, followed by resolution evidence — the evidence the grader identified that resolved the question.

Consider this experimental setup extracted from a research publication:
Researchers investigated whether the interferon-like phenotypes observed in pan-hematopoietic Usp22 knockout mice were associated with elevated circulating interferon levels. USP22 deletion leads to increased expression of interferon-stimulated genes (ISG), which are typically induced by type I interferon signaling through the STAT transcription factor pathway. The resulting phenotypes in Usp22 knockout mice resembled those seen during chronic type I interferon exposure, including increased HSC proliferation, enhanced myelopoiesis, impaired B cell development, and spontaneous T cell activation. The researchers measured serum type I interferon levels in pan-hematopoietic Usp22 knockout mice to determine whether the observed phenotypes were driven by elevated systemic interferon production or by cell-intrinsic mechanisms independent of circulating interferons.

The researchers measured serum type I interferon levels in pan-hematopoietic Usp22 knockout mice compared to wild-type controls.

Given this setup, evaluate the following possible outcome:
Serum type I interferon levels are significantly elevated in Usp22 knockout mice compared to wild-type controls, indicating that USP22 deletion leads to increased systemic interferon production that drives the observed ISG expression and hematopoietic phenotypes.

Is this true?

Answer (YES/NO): NO